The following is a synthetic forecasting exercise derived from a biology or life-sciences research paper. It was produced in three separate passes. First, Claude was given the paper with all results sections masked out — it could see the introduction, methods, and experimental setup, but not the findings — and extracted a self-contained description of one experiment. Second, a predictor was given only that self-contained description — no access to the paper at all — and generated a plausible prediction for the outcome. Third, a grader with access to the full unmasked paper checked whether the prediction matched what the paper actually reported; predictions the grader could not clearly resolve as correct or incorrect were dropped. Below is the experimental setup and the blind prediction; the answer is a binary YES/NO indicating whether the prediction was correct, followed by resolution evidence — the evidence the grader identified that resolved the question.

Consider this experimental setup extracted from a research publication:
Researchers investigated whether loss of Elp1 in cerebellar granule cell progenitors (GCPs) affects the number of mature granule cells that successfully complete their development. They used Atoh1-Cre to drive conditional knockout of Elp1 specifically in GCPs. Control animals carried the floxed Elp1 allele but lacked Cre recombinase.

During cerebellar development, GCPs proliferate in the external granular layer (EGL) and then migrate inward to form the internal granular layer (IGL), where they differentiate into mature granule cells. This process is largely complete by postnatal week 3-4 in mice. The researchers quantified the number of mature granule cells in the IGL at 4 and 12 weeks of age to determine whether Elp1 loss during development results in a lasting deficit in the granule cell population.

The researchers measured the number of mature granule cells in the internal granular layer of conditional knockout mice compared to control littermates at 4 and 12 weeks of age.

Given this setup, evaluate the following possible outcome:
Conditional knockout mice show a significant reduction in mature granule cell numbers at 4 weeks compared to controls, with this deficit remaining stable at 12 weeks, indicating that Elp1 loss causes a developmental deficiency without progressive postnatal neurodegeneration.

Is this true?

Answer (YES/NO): YES